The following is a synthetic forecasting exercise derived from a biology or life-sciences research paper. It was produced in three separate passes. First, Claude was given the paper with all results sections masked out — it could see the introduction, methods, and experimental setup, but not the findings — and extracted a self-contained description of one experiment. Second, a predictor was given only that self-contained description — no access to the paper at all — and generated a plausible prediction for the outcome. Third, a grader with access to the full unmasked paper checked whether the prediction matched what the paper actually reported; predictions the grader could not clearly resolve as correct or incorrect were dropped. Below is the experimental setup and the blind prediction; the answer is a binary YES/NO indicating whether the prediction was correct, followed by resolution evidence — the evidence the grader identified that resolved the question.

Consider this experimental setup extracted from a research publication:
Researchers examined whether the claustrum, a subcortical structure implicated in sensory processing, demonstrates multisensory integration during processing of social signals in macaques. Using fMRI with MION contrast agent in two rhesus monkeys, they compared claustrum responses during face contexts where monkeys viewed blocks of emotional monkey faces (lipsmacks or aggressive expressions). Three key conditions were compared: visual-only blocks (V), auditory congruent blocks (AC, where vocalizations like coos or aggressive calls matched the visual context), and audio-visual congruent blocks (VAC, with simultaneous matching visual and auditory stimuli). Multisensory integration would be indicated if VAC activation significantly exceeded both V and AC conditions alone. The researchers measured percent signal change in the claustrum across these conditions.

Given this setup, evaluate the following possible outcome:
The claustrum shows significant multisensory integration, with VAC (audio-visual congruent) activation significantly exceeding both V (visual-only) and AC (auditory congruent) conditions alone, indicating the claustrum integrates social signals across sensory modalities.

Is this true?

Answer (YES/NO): NO